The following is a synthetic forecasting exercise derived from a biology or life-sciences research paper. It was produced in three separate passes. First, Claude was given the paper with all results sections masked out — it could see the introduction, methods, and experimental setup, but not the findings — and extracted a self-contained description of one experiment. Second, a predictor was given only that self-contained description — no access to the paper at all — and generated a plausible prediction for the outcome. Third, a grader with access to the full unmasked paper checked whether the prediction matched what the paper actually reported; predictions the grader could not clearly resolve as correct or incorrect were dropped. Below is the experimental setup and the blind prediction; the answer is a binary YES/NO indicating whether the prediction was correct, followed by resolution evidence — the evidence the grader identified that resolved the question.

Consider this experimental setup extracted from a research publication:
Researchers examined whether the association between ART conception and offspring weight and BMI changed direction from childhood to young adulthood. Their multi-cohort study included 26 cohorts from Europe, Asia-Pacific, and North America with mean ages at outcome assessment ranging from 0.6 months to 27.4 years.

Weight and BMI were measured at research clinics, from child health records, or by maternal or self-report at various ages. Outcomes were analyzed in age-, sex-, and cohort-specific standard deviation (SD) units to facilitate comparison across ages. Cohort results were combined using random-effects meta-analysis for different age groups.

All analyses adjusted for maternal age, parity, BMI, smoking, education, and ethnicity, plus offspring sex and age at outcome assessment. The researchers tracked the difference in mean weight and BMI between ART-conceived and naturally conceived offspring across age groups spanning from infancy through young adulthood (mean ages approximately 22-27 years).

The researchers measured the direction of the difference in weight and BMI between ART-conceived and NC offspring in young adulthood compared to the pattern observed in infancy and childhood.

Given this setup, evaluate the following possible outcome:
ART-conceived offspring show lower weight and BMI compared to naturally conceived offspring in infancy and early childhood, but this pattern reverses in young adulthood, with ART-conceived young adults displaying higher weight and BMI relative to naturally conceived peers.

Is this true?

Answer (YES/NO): YES